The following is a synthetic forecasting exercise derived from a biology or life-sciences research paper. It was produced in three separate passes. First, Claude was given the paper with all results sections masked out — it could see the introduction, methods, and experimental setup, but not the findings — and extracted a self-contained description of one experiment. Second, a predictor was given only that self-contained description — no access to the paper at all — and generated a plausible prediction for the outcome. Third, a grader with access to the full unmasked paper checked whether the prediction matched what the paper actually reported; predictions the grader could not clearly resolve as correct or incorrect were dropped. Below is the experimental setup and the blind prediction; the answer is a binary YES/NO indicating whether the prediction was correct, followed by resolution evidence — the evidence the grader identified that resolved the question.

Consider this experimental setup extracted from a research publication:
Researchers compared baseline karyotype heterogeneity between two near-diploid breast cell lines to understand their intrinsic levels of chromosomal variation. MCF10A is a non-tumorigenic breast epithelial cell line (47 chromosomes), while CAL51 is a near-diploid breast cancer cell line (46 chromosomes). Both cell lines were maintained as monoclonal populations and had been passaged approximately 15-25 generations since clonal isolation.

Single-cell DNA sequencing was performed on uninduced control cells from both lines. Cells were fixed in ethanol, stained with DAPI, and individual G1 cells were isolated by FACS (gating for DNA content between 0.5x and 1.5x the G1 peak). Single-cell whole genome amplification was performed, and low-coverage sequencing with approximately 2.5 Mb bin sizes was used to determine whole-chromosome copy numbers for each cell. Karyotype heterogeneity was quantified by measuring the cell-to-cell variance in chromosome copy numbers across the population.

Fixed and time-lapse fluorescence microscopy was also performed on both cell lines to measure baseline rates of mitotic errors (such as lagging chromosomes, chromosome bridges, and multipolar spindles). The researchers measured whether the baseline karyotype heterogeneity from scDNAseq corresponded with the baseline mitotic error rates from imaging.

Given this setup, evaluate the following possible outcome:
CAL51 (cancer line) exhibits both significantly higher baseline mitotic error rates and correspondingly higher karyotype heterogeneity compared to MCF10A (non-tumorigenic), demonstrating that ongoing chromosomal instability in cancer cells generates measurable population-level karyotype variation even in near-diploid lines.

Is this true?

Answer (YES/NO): NO